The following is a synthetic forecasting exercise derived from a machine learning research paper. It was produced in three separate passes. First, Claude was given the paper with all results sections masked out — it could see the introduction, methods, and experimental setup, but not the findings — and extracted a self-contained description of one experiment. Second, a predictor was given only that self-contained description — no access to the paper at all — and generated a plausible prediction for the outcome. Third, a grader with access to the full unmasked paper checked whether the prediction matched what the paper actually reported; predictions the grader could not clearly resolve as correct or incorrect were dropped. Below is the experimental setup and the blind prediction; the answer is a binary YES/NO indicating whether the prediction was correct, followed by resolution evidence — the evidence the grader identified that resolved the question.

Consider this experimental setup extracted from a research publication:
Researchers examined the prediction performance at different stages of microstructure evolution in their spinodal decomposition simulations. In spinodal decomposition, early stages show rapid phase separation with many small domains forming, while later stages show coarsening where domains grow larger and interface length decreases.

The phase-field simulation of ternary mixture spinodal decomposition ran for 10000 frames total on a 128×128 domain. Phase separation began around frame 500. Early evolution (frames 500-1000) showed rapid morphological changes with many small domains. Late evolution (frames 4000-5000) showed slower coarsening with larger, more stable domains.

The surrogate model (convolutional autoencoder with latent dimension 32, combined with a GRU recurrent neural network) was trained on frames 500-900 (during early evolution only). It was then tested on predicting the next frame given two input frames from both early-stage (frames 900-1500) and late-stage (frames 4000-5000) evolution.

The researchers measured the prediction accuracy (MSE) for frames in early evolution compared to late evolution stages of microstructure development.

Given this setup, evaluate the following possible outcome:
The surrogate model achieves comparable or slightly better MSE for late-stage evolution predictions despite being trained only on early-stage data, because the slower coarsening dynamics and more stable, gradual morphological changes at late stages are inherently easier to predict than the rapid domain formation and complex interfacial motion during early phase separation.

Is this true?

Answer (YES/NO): NO